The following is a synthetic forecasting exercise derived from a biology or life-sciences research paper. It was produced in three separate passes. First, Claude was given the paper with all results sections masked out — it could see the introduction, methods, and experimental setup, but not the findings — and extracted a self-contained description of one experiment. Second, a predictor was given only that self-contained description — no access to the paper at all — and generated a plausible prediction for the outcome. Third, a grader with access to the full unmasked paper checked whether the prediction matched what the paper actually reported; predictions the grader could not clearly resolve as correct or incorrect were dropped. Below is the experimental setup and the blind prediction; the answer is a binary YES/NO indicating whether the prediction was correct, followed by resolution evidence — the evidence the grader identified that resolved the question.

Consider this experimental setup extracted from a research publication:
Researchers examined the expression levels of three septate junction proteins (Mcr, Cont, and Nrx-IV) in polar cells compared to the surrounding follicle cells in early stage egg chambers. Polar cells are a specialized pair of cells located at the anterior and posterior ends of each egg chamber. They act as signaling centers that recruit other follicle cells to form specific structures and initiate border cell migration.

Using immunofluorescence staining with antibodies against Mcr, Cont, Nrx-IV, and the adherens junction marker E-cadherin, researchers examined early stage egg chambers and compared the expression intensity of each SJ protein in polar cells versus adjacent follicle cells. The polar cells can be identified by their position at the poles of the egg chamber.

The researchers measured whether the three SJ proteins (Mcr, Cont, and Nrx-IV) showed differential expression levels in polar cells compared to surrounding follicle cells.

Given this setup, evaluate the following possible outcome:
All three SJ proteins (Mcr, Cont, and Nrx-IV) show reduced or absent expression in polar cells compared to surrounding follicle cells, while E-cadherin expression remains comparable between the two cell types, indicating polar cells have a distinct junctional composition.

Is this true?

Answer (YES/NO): NO